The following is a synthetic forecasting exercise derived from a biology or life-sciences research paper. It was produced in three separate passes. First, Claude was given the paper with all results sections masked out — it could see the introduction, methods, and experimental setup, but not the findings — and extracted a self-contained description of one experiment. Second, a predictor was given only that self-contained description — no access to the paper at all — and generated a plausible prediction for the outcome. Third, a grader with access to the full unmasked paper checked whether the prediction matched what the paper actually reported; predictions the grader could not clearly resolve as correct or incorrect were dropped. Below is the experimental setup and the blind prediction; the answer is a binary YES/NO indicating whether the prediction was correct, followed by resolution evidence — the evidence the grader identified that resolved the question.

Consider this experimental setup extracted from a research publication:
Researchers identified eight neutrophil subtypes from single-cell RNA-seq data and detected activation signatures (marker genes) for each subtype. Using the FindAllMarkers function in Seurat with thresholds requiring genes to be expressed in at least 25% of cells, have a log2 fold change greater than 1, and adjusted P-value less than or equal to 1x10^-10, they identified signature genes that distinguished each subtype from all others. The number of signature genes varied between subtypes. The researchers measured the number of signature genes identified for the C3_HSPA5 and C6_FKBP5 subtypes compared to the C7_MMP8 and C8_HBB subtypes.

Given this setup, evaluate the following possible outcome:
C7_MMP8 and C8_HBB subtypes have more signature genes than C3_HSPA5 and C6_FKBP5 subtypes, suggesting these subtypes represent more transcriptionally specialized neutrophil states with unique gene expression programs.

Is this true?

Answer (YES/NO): YES